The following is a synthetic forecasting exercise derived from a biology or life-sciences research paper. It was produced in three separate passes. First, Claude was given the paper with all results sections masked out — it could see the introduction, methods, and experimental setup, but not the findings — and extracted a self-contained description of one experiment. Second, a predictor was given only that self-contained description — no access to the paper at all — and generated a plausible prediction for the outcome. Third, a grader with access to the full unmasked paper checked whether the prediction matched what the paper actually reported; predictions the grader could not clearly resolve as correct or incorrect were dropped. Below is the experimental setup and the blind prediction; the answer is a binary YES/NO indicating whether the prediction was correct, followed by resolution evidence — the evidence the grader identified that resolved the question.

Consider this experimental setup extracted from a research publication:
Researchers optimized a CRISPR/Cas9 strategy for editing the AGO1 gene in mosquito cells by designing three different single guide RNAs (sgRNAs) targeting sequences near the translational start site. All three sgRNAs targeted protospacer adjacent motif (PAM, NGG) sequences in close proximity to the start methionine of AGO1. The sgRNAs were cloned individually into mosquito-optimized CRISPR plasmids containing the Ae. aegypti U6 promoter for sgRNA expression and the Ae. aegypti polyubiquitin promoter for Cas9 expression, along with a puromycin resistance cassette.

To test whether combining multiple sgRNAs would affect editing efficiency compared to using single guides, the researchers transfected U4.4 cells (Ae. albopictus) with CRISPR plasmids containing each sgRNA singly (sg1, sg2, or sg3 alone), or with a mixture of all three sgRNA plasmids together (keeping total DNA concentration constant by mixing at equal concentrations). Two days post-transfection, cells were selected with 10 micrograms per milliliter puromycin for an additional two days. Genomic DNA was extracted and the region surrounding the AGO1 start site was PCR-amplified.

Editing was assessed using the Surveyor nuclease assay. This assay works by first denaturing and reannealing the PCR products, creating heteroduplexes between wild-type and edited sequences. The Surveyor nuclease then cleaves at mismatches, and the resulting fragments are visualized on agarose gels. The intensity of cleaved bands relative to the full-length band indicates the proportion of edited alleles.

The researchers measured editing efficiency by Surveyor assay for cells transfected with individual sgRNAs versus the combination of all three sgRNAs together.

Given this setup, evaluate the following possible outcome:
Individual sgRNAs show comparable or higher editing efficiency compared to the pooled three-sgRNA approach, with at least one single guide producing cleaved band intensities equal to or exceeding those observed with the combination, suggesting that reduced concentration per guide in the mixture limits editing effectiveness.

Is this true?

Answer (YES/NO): NO